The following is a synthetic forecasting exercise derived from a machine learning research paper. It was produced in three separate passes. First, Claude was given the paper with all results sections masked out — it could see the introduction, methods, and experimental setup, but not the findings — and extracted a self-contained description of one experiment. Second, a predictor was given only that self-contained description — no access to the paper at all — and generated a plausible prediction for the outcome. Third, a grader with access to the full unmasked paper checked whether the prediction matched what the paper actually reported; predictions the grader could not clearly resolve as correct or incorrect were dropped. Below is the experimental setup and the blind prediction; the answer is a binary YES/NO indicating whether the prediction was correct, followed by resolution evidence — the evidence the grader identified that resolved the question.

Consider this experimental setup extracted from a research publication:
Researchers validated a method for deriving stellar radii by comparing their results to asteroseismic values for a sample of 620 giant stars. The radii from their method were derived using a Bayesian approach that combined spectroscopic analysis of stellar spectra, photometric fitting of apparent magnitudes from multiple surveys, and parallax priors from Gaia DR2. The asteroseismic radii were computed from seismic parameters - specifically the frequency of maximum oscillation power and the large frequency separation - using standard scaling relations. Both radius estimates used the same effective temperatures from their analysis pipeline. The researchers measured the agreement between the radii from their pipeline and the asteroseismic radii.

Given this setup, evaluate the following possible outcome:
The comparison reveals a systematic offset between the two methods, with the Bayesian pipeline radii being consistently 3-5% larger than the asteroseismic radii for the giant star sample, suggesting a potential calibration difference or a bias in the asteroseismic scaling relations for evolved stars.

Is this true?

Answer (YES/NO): NO